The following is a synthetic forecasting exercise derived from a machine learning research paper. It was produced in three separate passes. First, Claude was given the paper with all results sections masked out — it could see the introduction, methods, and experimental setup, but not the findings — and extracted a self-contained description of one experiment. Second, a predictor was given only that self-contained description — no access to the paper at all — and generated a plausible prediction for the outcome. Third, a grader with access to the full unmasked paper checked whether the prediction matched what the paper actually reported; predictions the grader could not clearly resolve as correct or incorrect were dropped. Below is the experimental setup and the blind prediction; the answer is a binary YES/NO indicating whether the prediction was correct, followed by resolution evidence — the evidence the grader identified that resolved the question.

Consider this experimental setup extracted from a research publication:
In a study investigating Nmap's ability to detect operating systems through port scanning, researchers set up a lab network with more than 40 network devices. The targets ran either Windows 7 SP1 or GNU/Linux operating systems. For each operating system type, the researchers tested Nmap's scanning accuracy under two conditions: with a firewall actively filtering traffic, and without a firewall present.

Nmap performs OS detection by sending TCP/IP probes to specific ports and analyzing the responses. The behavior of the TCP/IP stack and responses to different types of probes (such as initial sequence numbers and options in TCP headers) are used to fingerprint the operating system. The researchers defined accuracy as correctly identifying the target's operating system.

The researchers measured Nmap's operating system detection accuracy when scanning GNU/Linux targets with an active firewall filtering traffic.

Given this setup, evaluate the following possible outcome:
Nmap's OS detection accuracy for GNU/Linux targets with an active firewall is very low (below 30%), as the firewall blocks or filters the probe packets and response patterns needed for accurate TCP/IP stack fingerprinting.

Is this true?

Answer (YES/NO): YES